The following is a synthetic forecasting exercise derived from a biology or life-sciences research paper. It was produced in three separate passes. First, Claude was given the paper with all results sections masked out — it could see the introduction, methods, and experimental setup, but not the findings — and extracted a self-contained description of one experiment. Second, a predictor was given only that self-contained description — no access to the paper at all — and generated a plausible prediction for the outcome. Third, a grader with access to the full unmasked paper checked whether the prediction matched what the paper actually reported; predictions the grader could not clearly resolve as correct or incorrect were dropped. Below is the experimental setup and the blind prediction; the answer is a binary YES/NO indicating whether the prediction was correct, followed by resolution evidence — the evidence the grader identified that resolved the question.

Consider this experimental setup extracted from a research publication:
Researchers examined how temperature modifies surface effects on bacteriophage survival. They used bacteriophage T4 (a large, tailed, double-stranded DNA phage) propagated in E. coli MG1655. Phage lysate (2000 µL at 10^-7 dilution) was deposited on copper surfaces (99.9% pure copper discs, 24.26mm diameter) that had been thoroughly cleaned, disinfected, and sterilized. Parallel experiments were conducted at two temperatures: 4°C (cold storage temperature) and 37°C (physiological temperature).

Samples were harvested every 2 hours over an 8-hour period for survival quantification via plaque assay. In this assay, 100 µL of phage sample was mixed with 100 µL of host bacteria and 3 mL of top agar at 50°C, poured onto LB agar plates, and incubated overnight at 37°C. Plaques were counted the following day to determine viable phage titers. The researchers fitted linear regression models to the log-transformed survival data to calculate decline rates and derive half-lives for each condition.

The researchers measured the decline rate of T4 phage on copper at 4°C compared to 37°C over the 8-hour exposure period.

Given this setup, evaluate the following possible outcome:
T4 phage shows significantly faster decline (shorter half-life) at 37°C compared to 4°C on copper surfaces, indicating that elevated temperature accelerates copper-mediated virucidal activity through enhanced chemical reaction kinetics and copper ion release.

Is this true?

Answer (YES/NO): YES